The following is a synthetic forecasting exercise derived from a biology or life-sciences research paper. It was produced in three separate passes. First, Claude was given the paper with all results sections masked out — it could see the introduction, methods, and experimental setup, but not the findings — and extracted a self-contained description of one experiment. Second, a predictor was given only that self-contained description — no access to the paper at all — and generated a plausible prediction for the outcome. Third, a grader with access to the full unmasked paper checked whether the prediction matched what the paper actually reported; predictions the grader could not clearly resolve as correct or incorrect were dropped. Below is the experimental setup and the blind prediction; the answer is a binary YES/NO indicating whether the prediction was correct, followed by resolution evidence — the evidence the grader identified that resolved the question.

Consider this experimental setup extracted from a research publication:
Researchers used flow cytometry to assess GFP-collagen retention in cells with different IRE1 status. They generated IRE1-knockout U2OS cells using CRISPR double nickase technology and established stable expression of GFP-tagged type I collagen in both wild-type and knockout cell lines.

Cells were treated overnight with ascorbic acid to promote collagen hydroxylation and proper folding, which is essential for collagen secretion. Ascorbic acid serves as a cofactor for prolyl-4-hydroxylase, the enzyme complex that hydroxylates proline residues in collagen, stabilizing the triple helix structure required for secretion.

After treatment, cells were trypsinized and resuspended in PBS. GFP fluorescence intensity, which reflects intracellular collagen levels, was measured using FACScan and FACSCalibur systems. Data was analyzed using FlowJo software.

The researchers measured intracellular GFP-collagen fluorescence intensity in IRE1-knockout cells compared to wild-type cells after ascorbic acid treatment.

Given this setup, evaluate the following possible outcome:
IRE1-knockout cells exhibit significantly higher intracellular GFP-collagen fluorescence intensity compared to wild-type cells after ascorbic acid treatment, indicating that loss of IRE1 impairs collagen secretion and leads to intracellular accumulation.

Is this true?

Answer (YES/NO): YES